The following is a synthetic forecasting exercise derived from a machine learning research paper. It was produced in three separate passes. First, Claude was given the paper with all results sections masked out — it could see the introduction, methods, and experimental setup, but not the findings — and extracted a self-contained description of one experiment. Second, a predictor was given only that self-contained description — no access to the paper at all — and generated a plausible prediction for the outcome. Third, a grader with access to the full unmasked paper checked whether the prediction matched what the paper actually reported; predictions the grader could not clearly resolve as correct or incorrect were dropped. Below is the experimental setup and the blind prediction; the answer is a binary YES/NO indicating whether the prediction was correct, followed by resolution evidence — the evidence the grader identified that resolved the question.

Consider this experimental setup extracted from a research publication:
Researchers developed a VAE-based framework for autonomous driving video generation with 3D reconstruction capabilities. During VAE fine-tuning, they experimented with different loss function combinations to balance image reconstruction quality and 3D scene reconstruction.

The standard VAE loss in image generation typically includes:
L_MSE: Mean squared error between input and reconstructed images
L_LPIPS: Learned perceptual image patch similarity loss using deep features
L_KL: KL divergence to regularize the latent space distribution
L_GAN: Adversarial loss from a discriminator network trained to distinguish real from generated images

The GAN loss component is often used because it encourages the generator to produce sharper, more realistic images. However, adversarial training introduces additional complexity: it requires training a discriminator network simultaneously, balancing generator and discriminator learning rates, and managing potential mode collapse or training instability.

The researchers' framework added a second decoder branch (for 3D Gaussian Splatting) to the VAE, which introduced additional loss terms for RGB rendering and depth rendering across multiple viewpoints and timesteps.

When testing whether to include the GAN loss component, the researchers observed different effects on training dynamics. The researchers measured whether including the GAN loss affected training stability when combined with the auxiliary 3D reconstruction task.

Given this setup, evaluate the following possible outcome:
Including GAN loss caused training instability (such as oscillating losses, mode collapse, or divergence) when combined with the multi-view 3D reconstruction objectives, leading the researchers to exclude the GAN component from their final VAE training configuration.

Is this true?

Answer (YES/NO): YES